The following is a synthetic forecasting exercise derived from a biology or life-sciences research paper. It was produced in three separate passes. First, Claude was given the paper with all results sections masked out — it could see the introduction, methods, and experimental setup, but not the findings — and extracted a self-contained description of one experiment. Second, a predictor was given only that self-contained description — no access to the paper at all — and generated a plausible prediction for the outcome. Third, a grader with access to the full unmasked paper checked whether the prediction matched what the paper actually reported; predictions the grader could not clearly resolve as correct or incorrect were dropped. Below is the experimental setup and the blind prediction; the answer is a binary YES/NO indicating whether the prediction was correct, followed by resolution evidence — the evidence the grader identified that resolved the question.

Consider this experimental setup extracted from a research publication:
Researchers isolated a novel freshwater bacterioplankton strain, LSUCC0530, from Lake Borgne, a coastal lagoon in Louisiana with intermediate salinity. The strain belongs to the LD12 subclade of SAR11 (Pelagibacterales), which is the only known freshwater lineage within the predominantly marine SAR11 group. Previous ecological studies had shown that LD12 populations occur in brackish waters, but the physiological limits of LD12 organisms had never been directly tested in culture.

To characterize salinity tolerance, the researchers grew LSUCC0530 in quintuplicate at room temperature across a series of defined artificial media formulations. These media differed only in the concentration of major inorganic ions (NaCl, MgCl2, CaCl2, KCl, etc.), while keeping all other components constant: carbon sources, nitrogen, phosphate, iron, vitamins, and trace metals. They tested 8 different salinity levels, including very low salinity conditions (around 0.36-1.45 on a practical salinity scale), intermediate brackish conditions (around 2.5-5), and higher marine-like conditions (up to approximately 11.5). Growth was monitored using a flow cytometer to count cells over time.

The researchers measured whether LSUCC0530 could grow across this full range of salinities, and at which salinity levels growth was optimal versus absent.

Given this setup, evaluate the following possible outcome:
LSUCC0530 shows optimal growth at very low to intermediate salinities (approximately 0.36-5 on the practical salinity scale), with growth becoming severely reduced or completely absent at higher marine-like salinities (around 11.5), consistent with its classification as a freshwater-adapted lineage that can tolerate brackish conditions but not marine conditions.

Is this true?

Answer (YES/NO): NO